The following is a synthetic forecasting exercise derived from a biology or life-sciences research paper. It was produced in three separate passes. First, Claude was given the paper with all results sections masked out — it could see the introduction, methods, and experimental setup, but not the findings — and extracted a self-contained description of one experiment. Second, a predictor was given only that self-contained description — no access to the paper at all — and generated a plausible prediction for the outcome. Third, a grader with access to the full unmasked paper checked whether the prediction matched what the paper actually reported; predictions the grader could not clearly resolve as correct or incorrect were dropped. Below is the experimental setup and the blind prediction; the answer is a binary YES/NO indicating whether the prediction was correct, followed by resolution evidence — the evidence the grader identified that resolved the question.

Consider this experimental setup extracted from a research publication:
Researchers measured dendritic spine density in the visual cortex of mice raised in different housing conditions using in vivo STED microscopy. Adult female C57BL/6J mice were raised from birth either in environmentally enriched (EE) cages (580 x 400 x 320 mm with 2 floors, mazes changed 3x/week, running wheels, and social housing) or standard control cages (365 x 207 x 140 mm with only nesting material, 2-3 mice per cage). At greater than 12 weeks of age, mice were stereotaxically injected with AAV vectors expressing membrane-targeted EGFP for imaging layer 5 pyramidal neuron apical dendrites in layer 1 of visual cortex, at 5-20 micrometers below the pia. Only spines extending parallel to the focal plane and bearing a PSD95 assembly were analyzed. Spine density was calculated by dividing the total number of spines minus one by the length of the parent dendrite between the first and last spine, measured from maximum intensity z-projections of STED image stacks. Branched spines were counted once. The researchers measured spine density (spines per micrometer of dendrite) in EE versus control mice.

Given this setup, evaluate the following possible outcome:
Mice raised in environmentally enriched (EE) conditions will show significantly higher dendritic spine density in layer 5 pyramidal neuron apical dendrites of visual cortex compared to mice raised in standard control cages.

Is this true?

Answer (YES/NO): NO